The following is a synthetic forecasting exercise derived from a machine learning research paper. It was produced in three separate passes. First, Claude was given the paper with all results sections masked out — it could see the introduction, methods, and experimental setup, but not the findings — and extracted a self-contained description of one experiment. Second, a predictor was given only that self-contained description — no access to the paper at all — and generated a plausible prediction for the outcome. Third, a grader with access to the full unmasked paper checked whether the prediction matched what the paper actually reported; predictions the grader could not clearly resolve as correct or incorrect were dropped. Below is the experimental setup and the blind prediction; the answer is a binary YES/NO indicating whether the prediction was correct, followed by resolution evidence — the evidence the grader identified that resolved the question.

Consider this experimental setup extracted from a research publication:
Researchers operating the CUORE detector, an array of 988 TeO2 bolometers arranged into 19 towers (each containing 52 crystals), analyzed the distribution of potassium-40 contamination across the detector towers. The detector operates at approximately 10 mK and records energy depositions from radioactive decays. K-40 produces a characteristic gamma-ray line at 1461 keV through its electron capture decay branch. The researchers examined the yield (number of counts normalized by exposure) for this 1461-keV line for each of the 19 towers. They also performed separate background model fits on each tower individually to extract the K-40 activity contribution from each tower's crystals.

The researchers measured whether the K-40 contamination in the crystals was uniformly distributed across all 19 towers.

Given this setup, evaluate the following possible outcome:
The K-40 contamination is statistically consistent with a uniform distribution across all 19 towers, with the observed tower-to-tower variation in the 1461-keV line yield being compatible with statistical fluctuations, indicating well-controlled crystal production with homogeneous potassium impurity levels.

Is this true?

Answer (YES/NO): NO